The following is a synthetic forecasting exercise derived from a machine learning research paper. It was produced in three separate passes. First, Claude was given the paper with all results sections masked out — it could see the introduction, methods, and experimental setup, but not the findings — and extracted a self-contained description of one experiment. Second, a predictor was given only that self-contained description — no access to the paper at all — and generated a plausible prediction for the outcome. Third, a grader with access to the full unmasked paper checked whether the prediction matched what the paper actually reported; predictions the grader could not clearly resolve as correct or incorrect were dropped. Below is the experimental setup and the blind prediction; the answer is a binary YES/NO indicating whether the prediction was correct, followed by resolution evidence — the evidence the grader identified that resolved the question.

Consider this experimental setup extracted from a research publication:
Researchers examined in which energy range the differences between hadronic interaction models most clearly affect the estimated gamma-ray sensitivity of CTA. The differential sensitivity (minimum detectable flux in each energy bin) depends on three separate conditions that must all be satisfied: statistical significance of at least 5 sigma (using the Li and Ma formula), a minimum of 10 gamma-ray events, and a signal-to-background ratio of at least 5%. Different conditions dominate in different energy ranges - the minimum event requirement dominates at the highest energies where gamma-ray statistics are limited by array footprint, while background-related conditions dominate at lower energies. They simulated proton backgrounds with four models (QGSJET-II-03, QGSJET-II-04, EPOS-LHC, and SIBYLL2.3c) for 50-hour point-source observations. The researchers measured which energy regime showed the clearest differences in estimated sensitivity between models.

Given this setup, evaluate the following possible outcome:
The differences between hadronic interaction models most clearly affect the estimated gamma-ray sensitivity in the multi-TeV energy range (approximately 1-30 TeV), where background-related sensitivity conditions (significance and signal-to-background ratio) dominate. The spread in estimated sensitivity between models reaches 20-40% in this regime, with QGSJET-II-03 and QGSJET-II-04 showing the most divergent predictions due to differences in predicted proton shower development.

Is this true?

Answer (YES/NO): NO